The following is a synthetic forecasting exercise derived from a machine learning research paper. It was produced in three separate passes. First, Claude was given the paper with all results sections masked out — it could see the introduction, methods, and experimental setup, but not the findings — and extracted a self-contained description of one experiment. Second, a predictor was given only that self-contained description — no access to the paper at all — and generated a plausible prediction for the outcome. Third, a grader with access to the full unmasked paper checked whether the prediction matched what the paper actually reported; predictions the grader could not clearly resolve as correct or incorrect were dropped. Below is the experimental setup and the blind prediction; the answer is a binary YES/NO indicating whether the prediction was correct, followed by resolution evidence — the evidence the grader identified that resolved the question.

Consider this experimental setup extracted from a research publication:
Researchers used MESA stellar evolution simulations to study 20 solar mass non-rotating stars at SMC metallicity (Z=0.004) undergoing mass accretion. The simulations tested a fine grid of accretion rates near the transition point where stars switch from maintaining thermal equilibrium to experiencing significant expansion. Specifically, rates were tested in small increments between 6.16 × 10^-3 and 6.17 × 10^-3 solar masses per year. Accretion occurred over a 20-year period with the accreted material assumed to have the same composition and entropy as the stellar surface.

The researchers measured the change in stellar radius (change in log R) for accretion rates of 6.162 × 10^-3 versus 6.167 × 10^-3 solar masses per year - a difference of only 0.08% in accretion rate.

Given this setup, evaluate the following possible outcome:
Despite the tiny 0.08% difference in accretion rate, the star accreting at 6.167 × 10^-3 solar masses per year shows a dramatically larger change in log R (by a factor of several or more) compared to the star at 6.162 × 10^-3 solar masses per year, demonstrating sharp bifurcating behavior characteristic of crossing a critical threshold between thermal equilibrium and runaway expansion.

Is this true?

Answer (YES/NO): YES